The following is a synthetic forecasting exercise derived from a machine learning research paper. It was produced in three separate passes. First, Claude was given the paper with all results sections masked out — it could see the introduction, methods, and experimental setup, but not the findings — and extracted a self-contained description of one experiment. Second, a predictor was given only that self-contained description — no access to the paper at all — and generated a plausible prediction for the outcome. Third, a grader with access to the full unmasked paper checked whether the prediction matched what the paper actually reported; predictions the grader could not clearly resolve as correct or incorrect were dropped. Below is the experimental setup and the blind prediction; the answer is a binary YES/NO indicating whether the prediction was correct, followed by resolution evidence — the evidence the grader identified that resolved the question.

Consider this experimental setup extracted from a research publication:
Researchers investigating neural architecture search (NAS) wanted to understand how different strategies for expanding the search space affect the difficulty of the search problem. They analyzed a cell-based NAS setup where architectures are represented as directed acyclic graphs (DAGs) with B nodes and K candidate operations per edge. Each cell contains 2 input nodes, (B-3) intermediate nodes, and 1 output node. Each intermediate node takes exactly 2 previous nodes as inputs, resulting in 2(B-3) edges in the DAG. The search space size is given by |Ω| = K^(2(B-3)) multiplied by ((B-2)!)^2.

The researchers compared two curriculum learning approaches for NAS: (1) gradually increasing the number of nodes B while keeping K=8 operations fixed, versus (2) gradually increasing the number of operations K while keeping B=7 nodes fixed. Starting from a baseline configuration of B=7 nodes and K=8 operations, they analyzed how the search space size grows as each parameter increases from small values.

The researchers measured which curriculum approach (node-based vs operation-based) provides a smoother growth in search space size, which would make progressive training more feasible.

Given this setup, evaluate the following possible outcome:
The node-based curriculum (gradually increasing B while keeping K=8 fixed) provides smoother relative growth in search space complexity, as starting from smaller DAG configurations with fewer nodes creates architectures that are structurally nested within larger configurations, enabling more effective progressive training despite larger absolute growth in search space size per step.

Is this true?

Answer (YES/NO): NO